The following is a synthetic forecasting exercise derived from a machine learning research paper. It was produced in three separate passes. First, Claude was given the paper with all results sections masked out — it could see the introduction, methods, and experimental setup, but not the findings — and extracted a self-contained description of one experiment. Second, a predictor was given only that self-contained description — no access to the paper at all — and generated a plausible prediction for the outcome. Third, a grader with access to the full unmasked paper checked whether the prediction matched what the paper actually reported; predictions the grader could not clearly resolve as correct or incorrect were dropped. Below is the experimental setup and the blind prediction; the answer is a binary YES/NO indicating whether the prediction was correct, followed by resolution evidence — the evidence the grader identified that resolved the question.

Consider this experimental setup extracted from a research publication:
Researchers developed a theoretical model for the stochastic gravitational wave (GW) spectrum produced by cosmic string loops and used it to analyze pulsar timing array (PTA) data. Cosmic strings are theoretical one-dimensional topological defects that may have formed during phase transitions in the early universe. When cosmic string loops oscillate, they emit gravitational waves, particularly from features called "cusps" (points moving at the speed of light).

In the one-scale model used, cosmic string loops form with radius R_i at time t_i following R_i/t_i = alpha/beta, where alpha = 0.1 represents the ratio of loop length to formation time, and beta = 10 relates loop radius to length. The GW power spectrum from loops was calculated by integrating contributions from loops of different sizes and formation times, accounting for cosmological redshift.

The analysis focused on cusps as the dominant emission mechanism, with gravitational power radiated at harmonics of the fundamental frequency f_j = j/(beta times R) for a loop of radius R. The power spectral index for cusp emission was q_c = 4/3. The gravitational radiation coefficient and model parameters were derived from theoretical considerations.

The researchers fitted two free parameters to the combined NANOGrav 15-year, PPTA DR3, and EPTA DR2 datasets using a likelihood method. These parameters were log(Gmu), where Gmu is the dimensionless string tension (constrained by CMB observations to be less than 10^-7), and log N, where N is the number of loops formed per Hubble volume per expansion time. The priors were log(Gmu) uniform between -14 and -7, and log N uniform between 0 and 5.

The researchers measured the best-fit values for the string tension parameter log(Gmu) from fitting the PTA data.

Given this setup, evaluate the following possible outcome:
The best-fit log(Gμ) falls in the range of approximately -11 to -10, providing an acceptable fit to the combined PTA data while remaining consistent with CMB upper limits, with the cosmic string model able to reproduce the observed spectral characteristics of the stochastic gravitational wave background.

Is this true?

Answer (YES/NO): NO